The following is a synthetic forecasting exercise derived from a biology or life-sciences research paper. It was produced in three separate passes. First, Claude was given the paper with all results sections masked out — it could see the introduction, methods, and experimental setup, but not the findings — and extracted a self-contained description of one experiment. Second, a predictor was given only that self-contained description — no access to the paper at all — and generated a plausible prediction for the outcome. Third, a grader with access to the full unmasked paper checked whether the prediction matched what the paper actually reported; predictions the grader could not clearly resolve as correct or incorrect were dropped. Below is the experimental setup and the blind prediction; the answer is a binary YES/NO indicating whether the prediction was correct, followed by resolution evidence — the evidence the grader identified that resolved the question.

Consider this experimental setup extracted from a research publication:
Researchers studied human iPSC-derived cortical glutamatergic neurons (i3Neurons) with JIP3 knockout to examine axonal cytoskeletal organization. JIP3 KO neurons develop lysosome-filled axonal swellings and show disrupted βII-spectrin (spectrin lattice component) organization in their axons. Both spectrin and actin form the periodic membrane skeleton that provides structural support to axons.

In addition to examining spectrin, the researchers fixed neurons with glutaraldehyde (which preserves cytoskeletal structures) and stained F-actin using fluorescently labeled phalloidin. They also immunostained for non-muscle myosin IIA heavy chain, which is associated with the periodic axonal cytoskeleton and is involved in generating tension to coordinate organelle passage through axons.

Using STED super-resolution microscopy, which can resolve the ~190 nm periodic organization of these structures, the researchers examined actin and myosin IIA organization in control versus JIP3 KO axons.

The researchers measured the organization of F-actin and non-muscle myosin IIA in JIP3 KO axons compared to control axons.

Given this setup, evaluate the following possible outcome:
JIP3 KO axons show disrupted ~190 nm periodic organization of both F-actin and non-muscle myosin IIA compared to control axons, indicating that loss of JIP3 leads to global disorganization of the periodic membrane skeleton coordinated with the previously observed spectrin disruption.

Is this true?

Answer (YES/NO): YES